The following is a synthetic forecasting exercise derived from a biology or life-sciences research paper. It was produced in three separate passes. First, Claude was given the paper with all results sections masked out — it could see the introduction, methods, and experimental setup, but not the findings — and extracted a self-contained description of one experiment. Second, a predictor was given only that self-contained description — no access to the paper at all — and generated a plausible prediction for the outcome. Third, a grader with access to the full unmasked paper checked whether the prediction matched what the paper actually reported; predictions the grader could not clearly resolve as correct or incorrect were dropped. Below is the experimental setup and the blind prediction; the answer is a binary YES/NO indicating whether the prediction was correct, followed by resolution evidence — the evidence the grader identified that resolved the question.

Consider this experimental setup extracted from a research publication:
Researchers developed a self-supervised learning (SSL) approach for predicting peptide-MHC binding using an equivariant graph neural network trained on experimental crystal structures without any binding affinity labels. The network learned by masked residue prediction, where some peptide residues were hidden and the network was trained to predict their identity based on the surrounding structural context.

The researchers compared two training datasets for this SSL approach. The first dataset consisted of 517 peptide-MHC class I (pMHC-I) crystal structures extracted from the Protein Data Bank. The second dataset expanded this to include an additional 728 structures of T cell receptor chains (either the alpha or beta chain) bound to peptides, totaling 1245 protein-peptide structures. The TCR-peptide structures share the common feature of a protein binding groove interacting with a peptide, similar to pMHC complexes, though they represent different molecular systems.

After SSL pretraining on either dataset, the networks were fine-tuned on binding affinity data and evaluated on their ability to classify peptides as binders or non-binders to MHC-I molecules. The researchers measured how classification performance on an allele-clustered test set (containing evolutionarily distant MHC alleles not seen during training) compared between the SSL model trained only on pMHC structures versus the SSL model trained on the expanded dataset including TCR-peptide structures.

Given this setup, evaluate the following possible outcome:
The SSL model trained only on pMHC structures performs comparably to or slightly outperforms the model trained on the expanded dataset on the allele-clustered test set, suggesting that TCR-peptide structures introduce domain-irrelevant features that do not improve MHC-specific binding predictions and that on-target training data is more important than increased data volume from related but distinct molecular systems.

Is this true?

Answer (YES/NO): NO